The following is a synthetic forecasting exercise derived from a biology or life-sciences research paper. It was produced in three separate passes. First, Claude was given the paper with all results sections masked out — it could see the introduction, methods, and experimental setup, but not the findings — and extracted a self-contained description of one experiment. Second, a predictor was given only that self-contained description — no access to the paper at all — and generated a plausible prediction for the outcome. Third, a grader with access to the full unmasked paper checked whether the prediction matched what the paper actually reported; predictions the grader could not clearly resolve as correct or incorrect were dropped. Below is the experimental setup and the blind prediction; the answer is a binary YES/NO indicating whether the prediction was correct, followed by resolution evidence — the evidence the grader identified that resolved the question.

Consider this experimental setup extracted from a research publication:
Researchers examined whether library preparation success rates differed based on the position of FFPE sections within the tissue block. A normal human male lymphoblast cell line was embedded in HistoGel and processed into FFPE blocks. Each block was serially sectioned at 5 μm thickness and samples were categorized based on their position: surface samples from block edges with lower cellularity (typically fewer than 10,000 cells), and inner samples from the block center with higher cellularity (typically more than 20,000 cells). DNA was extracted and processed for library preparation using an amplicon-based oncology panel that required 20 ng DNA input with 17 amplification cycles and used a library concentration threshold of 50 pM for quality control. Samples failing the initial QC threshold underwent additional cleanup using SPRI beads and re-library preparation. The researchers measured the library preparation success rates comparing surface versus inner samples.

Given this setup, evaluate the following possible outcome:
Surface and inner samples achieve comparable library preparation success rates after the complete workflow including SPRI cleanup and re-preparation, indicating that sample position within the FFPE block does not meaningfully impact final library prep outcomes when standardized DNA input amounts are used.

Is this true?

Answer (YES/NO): NO